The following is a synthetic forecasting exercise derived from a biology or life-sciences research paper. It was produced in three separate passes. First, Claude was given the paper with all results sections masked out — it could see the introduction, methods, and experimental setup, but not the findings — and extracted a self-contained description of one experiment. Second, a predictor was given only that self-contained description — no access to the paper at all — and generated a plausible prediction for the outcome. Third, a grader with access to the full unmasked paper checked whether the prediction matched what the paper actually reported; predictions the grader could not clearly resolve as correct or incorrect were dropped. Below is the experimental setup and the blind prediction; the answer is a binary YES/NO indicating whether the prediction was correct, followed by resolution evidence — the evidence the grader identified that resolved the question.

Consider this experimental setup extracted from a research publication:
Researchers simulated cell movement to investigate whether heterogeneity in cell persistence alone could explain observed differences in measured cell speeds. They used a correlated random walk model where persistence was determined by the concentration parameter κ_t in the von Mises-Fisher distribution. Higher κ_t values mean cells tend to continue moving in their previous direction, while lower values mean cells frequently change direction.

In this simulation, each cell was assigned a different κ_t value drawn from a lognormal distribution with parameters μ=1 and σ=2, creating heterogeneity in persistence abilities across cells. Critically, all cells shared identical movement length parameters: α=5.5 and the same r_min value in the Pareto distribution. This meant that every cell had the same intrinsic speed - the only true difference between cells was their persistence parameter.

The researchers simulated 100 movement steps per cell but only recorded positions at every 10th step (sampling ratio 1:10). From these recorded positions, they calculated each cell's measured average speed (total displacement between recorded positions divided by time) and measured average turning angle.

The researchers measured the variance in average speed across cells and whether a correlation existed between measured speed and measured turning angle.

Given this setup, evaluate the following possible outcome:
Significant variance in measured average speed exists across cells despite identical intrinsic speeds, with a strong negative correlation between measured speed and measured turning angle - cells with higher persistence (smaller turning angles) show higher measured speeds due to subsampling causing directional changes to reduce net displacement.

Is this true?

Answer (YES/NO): YES